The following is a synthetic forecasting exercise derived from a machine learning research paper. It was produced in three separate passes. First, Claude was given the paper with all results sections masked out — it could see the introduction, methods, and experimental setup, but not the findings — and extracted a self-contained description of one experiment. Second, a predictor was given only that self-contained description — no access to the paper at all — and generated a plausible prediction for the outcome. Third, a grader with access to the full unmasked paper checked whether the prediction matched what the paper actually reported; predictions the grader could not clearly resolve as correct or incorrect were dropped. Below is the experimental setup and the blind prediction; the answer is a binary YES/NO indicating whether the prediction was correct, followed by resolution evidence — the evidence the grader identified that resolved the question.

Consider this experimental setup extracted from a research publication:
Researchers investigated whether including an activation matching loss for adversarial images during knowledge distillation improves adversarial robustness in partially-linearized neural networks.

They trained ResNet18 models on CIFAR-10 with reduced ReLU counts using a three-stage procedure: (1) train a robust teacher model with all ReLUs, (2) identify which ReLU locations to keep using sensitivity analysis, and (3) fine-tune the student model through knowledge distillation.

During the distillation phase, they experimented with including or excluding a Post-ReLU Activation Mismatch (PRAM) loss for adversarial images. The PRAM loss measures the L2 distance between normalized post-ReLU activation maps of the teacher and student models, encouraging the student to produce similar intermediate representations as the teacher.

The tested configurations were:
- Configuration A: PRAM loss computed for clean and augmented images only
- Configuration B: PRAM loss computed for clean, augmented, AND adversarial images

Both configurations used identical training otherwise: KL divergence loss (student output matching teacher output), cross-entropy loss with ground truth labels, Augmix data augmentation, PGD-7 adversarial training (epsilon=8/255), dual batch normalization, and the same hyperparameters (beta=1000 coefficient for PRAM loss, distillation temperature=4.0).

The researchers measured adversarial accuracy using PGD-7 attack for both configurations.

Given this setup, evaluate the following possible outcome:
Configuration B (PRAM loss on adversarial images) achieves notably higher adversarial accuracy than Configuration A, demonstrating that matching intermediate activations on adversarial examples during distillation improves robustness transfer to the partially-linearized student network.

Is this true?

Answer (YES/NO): NO